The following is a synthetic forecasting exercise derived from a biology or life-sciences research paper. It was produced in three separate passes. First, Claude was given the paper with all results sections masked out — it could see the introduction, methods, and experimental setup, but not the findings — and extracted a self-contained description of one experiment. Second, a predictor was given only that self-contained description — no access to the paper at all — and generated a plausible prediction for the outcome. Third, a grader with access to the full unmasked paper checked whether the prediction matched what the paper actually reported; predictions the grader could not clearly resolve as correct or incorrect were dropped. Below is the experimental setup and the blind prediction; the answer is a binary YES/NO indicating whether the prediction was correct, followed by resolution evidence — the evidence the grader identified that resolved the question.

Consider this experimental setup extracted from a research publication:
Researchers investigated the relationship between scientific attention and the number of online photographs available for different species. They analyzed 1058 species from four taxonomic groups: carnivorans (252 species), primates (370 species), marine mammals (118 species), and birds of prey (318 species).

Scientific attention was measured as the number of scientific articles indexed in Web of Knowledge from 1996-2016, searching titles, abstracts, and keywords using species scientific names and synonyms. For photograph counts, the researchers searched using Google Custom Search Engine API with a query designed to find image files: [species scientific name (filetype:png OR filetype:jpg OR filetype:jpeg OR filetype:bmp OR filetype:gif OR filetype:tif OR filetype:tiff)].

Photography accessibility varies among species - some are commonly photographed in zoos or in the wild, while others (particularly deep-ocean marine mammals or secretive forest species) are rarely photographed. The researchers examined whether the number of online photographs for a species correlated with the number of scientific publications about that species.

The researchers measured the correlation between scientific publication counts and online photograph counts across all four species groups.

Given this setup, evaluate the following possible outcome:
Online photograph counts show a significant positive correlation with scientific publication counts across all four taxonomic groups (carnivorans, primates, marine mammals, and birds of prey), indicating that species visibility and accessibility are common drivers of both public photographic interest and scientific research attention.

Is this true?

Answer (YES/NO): YES